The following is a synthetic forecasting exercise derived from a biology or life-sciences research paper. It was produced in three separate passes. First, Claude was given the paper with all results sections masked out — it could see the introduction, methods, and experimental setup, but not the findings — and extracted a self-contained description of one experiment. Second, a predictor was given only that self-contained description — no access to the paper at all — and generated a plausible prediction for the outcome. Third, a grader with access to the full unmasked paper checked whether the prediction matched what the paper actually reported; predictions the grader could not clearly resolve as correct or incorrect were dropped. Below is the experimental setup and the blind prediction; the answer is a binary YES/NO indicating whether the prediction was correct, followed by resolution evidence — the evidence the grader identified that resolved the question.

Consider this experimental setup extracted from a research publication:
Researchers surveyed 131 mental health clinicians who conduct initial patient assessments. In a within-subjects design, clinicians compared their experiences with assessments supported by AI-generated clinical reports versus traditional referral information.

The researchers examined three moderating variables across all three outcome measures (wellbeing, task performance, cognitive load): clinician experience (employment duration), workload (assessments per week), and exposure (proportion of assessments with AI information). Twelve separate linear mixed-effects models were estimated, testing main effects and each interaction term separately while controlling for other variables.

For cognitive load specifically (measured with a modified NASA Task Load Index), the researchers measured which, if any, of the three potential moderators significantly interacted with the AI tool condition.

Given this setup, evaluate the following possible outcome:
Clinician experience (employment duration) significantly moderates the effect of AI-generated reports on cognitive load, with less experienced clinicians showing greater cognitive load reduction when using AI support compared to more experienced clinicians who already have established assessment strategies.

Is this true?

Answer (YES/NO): NO